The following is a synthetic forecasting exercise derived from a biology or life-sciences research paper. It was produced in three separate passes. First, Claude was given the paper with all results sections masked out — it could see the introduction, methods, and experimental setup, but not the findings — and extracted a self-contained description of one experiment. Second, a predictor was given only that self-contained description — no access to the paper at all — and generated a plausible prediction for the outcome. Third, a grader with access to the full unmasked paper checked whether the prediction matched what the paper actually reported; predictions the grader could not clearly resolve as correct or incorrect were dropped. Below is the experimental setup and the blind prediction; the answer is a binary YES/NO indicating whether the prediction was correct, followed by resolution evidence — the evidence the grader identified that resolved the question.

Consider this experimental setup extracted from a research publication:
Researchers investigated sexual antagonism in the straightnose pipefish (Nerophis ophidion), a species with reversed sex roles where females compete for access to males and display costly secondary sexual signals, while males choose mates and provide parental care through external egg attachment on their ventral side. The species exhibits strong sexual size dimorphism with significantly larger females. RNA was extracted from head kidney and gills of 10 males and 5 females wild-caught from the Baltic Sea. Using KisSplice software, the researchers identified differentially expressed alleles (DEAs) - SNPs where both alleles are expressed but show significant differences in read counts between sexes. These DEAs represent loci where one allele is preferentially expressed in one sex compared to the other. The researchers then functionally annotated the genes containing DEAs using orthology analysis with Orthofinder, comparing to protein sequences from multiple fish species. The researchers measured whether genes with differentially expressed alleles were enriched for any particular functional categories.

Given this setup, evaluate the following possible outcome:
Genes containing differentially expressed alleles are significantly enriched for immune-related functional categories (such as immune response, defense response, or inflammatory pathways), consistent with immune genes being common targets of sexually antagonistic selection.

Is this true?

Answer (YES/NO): YES